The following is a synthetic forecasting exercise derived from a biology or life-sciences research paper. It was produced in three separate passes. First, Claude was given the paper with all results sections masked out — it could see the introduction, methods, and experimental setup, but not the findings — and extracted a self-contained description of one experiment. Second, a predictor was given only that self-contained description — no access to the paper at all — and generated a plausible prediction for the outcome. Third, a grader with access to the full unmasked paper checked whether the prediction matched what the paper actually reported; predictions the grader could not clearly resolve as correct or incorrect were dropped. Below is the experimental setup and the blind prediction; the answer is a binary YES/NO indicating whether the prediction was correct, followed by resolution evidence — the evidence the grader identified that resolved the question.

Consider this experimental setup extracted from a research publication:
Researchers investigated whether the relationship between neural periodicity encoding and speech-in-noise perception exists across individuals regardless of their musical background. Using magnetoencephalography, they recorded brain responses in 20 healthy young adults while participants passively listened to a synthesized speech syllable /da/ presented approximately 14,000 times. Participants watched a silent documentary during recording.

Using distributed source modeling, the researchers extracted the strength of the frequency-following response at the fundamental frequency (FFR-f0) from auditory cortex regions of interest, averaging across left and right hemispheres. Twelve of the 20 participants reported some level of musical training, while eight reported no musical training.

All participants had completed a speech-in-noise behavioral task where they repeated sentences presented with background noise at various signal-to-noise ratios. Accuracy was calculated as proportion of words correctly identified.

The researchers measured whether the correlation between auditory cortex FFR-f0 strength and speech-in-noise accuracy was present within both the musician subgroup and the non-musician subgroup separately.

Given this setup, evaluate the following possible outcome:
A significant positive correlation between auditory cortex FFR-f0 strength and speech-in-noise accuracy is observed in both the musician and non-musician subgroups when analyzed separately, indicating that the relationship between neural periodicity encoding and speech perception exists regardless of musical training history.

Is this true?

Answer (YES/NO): YES